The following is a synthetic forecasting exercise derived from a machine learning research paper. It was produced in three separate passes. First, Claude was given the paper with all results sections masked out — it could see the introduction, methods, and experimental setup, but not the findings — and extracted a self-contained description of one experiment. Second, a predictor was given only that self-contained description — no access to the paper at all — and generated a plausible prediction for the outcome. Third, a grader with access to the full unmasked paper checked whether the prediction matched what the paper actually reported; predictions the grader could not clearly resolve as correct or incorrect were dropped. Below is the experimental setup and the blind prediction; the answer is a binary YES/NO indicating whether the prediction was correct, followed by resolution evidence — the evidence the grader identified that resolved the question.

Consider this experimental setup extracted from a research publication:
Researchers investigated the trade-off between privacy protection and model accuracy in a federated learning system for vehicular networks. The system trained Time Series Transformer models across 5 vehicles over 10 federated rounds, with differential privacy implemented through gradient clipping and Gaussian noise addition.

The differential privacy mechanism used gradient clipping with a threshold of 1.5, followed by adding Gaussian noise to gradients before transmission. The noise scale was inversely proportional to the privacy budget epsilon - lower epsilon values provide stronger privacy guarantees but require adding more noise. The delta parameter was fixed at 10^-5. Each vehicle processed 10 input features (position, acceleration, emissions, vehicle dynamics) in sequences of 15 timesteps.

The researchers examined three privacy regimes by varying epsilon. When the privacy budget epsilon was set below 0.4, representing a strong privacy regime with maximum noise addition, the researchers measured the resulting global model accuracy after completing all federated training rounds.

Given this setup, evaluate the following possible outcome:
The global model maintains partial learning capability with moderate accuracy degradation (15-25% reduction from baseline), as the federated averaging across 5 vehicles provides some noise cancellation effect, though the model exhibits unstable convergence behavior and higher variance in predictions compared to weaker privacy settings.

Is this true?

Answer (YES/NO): NO